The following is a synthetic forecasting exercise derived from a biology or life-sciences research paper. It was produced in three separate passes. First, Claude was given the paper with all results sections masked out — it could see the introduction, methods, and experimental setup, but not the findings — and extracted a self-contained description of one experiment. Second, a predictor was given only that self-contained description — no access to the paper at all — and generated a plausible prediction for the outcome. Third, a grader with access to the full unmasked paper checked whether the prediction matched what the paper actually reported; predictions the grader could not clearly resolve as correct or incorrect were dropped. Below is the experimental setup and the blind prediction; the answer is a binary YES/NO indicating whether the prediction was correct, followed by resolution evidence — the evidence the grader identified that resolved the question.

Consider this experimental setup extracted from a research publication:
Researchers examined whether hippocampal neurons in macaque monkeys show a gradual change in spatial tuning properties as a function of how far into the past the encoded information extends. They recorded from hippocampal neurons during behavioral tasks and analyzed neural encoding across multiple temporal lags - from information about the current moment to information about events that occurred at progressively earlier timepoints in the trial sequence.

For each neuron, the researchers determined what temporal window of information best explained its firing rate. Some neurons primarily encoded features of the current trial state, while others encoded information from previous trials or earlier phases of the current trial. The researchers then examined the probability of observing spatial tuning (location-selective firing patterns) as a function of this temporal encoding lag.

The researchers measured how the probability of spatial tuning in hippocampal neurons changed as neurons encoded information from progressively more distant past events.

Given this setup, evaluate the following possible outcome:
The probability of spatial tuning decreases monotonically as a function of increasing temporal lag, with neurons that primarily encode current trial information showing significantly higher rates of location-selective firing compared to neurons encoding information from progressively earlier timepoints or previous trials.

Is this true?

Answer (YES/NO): YES